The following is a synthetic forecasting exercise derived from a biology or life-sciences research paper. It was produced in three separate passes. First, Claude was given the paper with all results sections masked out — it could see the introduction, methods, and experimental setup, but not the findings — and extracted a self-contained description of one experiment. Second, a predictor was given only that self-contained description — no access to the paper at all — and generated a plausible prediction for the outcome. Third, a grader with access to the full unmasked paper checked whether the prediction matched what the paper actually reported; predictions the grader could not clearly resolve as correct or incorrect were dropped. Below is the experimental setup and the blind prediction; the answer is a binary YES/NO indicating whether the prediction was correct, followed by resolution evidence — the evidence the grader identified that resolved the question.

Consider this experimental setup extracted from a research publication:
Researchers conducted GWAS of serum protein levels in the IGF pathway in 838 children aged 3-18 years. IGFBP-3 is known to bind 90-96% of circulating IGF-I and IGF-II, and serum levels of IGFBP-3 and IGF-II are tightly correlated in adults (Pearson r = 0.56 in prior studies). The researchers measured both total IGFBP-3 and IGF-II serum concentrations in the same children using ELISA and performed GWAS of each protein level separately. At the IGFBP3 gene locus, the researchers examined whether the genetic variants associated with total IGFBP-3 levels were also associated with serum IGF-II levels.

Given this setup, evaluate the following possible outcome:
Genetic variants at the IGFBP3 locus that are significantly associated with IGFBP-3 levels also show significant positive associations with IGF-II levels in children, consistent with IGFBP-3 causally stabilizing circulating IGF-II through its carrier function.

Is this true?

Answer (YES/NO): YES